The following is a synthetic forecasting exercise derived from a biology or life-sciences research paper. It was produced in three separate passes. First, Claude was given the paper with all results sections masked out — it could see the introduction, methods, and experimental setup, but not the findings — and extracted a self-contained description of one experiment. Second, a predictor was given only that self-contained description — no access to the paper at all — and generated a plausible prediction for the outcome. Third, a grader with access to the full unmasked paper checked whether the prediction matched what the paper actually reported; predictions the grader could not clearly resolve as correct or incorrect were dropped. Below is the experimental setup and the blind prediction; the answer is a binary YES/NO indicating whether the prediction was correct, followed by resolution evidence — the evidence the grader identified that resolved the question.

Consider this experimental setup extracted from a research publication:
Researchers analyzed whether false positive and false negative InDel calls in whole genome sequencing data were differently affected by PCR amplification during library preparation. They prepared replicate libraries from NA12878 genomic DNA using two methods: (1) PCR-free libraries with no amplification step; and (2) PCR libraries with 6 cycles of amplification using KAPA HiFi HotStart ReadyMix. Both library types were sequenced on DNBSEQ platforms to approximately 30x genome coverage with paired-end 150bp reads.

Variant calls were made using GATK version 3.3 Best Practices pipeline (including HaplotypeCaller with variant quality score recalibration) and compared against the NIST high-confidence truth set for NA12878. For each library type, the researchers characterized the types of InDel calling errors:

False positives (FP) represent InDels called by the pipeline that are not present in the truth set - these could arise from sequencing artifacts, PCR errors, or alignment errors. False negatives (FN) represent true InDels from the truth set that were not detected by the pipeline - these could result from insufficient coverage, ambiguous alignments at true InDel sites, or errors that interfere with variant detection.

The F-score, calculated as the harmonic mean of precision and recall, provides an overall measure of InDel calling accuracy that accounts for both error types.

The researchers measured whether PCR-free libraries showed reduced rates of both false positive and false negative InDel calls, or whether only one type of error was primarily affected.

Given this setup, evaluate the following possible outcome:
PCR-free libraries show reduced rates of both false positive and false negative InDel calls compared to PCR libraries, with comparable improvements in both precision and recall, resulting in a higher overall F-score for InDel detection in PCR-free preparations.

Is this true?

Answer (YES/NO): YES